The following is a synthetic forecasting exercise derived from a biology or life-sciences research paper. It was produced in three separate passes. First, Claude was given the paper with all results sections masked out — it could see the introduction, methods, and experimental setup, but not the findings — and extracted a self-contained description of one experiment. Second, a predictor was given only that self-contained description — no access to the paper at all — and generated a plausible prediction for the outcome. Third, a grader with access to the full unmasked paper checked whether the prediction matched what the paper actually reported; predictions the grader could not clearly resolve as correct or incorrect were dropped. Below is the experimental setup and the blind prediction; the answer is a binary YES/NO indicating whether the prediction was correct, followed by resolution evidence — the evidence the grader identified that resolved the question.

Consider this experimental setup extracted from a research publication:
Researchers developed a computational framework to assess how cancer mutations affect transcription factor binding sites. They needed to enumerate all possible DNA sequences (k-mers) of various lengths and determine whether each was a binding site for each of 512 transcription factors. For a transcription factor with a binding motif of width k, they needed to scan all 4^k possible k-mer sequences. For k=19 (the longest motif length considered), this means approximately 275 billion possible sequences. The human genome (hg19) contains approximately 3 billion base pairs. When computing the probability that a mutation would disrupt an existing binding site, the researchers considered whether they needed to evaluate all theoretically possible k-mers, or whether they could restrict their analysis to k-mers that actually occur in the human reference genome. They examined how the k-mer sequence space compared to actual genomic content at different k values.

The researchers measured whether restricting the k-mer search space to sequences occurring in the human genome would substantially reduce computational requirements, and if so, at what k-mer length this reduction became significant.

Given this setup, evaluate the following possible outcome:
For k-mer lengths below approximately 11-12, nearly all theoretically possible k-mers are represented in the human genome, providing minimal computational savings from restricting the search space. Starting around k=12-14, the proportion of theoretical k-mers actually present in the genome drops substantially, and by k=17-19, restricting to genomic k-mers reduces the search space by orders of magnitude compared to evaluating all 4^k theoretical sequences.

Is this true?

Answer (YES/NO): YES